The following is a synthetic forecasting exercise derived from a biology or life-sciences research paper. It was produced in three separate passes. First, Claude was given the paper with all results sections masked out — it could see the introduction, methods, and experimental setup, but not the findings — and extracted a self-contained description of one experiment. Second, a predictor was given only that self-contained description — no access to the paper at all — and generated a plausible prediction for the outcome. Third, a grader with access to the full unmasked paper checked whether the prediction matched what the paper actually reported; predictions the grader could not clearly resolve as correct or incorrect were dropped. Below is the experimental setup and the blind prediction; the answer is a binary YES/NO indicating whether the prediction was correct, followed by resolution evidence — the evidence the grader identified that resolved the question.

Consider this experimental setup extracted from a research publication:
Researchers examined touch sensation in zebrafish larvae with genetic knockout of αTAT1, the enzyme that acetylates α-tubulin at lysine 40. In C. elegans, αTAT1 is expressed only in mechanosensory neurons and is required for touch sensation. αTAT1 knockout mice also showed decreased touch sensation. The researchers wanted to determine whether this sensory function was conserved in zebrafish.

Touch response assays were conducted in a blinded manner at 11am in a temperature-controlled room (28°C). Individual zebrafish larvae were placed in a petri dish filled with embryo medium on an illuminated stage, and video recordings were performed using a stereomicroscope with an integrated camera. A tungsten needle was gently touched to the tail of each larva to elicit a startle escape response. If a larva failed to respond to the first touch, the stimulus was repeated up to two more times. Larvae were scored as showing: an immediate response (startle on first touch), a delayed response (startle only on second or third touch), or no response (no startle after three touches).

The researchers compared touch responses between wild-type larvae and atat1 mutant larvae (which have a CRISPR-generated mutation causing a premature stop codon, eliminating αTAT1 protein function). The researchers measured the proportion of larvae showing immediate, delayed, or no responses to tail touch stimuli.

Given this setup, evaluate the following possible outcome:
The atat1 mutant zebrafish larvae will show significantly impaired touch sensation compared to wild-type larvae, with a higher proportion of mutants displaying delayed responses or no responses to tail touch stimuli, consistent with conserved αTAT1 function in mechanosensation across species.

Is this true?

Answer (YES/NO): YES